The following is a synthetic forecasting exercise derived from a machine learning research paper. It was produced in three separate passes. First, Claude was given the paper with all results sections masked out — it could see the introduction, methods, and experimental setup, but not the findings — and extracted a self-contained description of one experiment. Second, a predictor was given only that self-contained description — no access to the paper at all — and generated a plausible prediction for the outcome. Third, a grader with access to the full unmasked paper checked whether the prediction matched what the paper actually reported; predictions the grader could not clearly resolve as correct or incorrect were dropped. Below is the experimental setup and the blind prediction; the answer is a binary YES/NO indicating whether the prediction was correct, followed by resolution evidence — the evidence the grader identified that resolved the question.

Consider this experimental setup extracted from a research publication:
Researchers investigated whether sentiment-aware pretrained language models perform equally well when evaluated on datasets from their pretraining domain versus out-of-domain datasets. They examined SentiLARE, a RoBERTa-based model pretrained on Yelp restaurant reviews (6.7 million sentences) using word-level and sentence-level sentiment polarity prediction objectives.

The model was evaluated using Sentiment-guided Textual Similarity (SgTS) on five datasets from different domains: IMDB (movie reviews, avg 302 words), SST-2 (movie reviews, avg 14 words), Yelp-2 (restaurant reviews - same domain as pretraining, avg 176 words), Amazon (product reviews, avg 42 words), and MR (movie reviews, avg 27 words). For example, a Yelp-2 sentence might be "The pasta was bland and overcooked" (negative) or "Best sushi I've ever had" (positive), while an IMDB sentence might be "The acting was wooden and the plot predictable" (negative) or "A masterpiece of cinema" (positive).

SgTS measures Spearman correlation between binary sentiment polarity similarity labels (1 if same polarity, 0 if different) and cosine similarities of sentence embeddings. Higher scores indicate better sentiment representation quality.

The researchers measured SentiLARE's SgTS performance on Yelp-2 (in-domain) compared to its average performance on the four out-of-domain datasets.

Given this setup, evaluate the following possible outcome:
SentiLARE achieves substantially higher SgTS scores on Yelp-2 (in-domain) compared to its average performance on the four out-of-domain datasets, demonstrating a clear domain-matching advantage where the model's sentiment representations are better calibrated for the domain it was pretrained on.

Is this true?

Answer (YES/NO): YES